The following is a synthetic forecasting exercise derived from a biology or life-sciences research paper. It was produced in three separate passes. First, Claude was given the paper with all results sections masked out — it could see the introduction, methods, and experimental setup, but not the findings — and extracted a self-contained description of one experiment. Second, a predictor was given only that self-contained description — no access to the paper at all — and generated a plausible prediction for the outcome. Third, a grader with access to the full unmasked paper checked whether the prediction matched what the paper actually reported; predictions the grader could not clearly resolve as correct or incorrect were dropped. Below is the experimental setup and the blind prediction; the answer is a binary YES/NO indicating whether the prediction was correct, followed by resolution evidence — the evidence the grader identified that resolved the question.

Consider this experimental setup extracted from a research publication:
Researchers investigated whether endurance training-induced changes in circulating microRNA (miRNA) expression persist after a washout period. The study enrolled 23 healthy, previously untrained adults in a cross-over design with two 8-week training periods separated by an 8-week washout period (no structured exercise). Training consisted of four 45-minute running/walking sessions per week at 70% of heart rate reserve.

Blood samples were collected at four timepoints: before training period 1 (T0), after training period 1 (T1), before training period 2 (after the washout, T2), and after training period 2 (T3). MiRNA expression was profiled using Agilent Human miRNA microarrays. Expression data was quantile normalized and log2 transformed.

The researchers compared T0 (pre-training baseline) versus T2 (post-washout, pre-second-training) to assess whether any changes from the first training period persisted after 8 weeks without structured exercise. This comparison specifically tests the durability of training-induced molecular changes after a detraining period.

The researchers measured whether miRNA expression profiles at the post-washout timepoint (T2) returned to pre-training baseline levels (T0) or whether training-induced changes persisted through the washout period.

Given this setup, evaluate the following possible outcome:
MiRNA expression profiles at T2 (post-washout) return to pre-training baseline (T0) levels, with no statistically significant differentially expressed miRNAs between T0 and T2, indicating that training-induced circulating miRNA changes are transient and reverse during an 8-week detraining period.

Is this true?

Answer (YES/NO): YES